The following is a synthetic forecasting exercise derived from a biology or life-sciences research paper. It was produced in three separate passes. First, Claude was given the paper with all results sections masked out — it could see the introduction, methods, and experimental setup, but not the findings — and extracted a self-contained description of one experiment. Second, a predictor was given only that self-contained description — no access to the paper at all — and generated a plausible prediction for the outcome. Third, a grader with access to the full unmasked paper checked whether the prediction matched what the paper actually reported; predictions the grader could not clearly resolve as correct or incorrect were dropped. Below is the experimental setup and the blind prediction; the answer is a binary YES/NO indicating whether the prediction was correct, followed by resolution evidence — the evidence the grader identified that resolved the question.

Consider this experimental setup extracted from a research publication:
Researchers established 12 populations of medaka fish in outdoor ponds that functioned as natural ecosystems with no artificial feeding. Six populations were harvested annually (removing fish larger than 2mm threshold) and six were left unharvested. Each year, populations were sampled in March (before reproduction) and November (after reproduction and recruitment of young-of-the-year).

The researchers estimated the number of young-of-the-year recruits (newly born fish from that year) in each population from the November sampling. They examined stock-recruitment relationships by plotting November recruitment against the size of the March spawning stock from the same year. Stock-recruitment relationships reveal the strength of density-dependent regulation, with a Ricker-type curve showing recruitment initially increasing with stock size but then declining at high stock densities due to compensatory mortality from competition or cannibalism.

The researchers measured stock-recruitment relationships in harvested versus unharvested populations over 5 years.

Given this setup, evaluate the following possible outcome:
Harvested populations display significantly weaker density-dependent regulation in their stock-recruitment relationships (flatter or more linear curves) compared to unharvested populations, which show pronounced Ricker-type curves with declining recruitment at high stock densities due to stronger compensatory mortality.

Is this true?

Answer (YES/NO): YES